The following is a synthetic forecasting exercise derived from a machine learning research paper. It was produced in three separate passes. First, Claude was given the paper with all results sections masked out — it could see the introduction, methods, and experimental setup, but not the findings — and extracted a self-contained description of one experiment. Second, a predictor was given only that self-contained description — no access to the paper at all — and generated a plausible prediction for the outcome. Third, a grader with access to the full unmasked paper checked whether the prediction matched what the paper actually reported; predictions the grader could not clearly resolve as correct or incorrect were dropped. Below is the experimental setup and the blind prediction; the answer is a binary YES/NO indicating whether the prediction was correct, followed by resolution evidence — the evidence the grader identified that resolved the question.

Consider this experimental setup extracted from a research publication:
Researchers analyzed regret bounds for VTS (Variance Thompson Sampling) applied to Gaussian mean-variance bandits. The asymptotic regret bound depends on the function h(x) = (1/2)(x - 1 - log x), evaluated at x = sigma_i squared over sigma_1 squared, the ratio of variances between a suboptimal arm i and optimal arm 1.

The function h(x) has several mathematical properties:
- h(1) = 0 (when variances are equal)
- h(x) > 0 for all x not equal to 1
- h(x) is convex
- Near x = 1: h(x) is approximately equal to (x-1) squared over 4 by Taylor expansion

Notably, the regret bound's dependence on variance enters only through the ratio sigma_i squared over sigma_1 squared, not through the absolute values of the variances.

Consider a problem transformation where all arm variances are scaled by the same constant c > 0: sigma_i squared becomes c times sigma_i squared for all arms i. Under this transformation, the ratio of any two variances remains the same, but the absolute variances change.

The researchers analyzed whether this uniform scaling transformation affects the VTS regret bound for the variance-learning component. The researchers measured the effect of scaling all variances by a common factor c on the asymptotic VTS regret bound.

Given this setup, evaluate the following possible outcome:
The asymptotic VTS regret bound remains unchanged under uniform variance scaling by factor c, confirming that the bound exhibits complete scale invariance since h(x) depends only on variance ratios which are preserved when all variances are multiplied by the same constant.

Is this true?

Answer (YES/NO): YES